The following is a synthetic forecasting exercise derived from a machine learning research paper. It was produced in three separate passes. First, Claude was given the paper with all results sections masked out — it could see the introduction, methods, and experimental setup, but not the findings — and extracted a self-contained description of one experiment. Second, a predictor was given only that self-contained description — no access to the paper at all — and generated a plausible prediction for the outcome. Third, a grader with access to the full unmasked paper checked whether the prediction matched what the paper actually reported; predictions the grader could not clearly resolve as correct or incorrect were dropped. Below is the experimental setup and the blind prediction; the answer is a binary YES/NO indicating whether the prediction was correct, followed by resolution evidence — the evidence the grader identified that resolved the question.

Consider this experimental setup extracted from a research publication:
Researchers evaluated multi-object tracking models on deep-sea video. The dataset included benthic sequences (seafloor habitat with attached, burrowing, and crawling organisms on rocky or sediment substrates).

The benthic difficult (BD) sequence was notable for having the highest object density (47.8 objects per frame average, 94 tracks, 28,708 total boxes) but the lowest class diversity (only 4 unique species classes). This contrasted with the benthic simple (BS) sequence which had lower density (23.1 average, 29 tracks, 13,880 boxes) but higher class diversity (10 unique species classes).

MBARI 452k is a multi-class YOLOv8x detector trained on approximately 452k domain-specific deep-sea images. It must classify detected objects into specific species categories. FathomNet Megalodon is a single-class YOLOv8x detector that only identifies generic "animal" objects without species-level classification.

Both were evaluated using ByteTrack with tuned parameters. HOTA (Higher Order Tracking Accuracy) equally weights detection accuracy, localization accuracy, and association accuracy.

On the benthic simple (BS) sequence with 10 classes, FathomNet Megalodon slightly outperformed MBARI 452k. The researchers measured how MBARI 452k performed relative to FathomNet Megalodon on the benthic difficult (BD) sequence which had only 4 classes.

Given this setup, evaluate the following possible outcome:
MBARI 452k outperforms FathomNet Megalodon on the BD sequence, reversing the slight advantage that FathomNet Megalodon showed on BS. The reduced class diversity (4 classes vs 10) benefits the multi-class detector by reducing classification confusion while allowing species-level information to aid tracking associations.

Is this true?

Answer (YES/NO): YES